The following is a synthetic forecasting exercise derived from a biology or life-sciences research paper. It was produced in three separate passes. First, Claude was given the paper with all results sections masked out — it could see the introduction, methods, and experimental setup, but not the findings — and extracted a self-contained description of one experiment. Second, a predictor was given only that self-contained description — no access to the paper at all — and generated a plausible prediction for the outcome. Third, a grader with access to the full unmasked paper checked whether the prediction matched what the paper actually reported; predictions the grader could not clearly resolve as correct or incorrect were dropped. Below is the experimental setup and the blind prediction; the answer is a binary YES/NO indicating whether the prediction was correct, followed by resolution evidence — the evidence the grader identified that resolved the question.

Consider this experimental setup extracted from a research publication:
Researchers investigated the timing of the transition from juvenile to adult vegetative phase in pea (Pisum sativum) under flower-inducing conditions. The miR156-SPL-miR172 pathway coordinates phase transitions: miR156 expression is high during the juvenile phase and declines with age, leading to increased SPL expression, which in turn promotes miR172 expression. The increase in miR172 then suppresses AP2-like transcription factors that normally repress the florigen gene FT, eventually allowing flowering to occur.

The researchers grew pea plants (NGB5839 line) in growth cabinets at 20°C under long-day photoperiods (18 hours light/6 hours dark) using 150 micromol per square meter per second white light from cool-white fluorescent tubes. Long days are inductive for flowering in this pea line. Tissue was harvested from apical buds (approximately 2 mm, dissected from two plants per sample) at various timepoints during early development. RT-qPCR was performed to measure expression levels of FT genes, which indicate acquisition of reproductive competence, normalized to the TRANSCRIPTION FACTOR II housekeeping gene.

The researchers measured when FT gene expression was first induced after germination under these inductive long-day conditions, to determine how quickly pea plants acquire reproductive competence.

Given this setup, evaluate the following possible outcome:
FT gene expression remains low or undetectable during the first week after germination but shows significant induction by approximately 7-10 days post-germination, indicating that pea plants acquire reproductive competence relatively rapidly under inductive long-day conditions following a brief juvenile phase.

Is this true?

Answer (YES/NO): NO